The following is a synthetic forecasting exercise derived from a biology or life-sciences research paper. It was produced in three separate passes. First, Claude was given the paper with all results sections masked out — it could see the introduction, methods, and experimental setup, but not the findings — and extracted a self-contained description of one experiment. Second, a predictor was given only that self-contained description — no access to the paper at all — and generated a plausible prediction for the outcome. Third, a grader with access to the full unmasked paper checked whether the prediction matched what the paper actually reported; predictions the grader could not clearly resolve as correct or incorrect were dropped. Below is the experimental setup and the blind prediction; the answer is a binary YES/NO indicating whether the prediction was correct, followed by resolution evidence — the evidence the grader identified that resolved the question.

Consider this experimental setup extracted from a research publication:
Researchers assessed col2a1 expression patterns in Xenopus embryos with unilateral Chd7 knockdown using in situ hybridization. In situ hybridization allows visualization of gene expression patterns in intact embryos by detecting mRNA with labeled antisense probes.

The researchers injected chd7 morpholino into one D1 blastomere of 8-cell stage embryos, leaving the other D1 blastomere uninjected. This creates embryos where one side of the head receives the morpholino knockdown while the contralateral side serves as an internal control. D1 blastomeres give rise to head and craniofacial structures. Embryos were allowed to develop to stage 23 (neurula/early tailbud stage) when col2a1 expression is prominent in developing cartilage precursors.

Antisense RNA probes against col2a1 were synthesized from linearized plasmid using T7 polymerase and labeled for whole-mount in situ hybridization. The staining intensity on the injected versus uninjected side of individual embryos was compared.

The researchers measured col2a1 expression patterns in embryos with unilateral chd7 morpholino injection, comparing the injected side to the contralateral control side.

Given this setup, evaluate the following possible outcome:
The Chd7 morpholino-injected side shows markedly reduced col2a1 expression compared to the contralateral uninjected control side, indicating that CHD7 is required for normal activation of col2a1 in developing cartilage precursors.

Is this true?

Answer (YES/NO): YES